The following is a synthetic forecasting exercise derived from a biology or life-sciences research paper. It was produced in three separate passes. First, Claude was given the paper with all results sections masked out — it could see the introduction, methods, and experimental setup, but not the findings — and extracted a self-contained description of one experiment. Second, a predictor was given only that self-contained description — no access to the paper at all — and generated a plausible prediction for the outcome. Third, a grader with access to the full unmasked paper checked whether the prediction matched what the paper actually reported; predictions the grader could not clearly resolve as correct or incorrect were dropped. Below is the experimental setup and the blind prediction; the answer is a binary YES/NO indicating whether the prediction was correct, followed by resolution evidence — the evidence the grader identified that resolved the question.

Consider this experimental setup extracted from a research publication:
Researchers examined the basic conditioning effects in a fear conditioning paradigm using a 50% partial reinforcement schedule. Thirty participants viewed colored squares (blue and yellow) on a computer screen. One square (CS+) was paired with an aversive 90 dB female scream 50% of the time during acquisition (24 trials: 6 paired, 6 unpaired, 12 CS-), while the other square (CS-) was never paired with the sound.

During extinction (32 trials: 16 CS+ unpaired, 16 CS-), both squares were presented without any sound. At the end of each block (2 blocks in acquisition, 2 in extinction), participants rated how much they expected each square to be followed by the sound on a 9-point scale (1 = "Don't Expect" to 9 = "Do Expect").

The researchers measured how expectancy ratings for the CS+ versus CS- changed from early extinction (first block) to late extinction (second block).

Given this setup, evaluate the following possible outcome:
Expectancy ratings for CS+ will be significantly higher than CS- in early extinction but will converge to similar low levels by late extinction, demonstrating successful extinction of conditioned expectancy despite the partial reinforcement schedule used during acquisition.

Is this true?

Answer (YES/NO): YES